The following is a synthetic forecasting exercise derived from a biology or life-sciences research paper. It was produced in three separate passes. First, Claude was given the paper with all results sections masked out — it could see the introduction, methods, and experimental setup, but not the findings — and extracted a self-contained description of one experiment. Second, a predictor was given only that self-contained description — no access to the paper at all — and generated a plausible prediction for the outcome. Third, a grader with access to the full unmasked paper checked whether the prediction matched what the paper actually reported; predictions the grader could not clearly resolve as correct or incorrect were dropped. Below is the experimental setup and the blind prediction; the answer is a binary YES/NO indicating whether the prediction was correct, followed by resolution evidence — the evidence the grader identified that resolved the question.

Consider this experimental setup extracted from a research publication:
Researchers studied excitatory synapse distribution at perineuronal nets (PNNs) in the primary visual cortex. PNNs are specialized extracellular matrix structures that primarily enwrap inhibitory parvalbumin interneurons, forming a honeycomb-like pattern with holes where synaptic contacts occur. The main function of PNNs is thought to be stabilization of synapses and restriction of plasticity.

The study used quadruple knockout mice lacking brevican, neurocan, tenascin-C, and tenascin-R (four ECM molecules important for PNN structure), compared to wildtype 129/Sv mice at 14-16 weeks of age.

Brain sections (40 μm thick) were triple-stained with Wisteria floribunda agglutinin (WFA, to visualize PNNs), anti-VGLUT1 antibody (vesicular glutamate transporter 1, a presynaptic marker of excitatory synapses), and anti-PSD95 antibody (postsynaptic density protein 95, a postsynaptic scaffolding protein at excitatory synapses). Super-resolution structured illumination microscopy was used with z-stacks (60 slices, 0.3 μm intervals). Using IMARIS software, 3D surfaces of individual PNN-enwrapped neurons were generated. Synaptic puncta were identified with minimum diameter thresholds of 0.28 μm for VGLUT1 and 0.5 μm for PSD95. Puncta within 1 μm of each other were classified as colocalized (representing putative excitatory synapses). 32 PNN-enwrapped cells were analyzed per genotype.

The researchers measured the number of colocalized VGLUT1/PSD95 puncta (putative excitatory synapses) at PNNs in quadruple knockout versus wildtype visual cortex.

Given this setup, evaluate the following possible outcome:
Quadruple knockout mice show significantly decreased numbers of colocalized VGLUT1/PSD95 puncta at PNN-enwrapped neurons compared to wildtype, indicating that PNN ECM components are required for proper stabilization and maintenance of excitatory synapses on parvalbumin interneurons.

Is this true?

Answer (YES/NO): NO